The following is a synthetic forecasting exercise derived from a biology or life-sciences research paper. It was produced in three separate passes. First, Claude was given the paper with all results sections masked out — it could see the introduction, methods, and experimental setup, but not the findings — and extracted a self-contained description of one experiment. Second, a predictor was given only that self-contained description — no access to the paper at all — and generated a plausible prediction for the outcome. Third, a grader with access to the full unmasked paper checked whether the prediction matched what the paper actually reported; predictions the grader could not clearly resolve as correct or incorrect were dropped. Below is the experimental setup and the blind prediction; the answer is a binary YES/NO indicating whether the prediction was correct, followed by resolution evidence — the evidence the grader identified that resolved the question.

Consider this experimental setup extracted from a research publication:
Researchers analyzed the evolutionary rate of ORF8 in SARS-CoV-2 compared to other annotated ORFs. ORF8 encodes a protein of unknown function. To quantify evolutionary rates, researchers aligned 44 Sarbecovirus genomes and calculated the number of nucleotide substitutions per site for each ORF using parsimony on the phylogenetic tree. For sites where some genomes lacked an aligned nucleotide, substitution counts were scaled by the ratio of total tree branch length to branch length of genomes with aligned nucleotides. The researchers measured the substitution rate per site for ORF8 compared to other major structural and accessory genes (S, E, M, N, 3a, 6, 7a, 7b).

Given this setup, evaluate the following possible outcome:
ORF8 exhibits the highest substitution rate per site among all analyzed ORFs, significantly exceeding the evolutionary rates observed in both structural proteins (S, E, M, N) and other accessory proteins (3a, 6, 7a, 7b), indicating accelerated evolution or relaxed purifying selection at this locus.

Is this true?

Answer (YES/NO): NO